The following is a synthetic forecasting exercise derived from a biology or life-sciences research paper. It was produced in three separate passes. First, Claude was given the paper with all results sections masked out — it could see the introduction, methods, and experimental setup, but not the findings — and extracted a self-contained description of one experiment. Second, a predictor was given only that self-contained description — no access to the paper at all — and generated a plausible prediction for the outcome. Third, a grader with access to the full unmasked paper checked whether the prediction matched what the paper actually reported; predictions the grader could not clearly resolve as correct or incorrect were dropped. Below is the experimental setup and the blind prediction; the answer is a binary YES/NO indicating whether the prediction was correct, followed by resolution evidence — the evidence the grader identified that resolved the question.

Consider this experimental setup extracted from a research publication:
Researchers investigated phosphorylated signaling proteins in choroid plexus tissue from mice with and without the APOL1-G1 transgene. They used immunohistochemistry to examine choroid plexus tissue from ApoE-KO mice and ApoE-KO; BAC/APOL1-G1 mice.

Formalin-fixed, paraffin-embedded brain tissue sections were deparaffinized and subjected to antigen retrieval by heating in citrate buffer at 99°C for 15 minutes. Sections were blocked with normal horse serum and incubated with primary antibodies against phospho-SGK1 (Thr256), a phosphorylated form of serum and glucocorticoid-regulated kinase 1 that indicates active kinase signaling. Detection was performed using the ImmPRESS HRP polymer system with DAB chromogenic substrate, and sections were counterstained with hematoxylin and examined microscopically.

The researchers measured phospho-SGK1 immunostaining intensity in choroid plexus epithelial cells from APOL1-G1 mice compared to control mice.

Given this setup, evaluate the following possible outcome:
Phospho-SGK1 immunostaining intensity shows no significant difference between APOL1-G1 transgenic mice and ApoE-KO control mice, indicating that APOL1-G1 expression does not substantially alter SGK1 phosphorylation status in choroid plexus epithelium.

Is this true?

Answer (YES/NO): NO